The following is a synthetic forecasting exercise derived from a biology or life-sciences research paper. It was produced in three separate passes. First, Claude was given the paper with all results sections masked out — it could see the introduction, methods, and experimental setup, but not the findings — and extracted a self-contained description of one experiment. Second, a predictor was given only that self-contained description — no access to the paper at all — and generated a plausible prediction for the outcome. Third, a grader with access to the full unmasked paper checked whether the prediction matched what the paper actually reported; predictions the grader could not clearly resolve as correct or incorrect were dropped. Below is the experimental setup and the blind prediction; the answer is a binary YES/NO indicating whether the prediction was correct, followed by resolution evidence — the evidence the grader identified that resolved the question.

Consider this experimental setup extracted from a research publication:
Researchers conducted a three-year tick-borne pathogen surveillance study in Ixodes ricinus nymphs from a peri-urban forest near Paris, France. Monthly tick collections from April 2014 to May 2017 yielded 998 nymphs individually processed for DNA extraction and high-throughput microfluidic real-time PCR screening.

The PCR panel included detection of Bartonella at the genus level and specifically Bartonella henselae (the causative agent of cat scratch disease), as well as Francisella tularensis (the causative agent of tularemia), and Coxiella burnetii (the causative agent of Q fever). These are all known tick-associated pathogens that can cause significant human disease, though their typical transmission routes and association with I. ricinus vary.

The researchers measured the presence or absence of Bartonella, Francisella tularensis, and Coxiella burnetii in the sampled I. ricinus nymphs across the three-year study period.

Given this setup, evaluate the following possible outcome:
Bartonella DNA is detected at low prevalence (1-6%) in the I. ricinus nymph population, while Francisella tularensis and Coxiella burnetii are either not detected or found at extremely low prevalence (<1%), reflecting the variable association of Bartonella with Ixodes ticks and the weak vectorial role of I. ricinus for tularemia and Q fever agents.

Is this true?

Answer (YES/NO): NO